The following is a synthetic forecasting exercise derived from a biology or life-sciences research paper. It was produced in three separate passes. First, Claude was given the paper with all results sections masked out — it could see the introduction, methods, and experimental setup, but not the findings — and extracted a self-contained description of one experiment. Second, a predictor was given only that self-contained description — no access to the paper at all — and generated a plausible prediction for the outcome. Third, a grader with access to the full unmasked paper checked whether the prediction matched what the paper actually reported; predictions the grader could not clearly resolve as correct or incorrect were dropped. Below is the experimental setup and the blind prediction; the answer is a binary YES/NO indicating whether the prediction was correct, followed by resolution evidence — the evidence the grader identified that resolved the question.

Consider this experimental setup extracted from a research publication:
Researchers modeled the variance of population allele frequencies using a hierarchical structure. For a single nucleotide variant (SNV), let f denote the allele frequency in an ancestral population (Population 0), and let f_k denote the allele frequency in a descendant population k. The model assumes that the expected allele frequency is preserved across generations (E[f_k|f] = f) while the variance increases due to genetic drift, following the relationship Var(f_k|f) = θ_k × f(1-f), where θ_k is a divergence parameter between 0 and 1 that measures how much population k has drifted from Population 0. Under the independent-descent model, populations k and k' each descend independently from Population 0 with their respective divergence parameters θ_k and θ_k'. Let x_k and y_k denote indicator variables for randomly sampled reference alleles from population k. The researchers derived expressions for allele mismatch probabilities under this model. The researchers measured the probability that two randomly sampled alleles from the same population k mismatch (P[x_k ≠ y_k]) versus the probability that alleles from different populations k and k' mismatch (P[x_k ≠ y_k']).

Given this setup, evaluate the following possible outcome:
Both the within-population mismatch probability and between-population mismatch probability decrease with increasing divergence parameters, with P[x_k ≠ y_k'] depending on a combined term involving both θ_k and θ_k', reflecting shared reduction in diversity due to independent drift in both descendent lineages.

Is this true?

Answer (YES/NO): NO